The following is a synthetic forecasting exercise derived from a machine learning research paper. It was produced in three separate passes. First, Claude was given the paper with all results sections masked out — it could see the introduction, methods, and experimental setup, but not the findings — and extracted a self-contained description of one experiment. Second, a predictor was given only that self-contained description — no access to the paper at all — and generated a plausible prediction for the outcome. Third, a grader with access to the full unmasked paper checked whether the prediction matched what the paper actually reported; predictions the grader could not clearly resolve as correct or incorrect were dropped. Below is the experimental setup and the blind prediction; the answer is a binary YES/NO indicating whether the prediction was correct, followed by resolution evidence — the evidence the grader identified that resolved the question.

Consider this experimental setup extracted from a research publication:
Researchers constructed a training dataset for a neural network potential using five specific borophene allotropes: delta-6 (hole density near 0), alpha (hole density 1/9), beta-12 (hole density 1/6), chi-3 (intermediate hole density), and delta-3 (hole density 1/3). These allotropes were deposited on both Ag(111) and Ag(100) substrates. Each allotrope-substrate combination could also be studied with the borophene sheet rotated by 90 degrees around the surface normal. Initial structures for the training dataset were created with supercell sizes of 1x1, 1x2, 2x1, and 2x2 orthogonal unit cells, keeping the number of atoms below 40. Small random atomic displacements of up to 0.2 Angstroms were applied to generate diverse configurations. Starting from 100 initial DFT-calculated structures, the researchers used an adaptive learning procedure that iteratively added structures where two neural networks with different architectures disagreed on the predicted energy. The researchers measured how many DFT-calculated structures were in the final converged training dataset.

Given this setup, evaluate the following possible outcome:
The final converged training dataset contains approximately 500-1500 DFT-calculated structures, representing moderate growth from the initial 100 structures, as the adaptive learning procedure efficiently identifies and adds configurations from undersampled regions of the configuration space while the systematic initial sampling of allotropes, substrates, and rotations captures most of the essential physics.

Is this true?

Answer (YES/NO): NO